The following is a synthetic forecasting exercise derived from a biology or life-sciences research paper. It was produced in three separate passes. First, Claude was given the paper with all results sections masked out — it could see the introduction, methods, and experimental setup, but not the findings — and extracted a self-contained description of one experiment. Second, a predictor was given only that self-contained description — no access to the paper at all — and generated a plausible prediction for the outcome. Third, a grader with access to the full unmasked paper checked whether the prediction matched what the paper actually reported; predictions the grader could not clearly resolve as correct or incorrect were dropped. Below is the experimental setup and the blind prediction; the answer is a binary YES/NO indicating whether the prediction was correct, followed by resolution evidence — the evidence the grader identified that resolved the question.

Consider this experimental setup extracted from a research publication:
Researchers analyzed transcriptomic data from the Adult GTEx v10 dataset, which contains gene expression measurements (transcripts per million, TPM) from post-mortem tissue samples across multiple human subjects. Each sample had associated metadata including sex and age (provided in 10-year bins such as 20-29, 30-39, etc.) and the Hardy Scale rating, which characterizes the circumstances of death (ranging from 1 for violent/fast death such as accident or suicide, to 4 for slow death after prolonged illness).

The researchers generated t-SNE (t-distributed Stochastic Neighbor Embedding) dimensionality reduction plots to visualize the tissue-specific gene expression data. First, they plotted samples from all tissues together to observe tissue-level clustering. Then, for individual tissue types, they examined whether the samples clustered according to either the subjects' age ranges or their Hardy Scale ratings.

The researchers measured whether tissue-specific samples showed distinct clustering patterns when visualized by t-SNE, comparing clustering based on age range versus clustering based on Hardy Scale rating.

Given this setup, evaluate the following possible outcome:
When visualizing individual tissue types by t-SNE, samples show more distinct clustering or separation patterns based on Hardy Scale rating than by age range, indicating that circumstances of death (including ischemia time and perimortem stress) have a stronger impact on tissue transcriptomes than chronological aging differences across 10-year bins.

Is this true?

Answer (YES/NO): YES